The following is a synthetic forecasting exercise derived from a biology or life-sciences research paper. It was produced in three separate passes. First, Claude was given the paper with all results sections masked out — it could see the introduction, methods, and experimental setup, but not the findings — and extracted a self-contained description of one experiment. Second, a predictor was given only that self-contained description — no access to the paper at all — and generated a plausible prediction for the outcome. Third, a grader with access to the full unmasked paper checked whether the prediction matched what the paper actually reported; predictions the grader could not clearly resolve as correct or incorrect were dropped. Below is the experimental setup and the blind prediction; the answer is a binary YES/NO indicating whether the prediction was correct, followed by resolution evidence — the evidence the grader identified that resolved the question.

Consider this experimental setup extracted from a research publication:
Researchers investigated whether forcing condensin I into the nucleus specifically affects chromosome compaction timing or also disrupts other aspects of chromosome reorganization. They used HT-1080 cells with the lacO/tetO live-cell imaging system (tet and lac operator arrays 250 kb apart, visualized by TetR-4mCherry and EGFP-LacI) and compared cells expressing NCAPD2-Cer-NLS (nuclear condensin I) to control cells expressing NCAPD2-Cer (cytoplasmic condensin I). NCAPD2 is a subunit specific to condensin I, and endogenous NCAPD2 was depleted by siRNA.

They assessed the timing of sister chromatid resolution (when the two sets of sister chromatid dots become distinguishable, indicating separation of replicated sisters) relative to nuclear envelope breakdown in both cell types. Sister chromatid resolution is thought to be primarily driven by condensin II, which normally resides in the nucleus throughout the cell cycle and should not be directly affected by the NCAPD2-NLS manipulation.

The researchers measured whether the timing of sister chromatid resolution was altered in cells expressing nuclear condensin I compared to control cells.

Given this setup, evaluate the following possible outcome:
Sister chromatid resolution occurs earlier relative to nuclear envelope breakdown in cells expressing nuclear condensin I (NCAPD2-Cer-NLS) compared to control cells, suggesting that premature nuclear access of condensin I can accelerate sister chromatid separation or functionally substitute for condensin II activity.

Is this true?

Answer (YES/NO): NO